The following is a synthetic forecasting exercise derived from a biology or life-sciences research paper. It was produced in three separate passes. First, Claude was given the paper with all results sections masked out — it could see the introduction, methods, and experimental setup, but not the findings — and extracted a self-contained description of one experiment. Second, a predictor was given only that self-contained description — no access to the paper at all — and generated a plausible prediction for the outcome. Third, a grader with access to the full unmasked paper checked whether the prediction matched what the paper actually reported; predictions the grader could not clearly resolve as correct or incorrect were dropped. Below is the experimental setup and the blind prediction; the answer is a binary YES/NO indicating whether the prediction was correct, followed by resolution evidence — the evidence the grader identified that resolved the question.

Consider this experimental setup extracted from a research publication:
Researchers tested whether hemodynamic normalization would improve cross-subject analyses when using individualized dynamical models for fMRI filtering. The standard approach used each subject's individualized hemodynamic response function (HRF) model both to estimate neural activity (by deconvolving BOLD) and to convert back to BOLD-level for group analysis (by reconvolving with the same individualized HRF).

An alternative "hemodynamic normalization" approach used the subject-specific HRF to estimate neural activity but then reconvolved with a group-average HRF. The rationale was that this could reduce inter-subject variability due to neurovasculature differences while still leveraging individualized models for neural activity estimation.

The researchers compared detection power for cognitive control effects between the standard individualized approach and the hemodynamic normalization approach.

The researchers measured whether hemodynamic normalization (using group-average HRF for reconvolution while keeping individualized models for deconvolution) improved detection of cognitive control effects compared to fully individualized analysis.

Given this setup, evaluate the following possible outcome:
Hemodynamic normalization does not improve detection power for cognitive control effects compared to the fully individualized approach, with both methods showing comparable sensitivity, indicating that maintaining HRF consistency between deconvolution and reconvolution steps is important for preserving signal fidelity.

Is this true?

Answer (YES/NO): NO